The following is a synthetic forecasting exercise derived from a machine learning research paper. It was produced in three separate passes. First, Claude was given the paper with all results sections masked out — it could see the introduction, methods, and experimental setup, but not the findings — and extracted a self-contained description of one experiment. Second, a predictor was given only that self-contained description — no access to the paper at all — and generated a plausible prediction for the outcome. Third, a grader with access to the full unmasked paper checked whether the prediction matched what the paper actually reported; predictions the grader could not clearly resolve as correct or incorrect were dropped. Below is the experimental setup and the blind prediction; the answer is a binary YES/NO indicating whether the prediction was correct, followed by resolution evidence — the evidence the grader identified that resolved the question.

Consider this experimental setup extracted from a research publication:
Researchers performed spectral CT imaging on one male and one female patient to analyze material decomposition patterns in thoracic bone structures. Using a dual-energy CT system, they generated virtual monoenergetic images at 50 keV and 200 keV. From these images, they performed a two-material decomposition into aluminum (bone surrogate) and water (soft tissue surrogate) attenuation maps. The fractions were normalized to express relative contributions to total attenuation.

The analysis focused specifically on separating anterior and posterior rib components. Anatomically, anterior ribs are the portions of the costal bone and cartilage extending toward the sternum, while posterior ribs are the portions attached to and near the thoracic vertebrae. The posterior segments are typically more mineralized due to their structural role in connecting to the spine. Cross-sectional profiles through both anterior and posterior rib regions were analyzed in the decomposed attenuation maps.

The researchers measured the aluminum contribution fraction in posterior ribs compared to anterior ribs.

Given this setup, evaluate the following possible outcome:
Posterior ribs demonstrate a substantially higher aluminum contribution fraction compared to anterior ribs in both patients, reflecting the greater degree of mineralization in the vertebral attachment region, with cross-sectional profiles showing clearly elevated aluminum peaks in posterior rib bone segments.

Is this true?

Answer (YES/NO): YES